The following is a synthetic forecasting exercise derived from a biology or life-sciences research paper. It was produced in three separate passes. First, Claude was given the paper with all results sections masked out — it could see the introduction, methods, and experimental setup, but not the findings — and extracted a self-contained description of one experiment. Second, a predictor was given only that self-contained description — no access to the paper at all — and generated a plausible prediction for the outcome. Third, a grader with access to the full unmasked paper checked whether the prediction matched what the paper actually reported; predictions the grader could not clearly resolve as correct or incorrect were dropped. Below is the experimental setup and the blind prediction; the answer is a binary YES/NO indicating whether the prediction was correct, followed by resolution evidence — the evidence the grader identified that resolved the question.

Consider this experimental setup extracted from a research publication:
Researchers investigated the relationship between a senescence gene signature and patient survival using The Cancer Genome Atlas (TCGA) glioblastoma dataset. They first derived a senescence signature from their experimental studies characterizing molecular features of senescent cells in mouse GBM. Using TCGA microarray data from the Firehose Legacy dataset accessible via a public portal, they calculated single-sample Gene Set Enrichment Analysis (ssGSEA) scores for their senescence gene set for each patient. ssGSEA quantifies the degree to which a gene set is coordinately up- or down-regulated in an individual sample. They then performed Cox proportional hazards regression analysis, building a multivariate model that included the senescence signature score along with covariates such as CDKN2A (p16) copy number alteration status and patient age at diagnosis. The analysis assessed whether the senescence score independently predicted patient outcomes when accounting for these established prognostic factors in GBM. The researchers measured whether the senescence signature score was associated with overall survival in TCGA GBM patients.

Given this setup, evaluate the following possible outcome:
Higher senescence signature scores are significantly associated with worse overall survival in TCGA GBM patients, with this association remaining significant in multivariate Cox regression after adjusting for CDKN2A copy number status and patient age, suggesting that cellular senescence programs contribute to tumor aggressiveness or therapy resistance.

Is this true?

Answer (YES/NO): YES